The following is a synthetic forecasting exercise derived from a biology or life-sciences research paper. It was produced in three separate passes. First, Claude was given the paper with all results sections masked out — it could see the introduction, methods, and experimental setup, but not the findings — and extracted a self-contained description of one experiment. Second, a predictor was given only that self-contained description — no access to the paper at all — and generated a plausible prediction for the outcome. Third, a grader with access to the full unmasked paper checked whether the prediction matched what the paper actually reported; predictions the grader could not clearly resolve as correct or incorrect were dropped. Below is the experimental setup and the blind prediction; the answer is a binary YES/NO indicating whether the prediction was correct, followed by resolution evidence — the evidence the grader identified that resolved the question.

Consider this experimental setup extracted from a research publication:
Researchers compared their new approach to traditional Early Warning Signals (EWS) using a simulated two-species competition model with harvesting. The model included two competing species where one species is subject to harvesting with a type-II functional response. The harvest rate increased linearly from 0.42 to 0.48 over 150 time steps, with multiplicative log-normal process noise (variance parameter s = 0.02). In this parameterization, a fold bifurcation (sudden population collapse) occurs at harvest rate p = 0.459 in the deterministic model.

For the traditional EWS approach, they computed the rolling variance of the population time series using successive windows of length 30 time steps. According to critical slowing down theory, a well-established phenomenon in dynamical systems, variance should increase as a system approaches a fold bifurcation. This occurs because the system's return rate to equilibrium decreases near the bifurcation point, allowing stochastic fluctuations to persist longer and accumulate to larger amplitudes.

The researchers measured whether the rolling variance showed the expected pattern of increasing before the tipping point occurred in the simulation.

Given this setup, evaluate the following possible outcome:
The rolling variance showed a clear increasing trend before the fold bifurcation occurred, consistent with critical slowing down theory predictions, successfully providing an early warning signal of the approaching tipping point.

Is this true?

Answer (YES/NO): NO